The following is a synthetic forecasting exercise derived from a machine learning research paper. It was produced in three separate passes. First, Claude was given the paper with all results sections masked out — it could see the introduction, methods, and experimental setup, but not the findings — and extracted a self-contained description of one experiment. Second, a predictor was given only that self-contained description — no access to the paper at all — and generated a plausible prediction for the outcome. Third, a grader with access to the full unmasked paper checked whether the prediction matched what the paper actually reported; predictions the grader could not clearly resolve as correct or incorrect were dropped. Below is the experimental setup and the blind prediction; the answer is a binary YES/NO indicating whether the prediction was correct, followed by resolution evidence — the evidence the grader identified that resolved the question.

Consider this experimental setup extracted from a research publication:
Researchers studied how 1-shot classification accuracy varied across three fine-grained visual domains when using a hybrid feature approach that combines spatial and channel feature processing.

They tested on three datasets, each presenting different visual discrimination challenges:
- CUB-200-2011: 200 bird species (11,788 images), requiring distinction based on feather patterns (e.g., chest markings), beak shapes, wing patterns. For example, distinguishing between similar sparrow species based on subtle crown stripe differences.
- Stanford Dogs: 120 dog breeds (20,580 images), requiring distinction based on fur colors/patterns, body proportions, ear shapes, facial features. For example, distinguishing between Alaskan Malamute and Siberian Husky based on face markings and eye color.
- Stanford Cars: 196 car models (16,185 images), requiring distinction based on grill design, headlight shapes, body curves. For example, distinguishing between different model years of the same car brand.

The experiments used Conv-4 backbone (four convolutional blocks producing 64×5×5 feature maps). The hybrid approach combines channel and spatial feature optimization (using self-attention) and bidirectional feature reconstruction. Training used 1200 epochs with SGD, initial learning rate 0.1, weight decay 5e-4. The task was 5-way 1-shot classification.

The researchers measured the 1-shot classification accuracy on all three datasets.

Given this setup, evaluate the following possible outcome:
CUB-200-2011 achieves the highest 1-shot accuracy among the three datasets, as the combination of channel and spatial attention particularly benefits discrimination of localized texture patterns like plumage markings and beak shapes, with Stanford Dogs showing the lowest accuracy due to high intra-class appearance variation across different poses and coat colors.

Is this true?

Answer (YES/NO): YES